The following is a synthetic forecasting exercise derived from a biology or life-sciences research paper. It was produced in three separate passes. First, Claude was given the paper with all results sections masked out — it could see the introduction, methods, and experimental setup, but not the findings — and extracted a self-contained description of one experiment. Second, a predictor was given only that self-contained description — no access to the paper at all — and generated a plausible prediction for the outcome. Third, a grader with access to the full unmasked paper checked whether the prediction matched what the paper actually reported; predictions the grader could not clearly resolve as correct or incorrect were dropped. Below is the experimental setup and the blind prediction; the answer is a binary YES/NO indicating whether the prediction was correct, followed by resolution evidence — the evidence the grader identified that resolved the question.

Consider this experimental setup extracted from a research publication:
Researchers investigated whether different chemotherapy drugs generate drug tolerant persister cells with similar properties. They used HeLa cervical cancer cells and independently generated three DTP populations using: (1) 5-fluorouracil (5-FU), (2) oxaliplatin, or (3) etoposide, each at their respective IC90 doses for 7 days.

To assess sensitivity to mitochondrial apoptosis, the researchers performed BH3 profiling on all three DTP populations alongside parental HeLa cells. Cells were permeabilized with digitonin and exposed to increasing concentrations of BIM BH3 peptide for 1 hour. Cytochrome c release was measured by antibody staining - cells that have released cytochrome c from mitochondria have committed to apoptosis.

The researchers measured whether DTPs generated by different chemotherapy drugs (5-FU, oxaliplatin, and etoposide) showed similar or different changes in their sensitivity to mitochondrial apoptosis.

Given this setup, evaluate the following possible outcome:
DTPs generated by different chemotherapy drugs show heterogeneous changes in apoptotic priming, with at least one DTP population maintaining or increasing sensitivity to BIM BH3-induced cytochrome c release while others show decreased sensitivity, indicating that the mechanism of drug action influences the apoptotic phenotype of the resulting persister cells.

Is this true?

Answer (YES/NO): NO